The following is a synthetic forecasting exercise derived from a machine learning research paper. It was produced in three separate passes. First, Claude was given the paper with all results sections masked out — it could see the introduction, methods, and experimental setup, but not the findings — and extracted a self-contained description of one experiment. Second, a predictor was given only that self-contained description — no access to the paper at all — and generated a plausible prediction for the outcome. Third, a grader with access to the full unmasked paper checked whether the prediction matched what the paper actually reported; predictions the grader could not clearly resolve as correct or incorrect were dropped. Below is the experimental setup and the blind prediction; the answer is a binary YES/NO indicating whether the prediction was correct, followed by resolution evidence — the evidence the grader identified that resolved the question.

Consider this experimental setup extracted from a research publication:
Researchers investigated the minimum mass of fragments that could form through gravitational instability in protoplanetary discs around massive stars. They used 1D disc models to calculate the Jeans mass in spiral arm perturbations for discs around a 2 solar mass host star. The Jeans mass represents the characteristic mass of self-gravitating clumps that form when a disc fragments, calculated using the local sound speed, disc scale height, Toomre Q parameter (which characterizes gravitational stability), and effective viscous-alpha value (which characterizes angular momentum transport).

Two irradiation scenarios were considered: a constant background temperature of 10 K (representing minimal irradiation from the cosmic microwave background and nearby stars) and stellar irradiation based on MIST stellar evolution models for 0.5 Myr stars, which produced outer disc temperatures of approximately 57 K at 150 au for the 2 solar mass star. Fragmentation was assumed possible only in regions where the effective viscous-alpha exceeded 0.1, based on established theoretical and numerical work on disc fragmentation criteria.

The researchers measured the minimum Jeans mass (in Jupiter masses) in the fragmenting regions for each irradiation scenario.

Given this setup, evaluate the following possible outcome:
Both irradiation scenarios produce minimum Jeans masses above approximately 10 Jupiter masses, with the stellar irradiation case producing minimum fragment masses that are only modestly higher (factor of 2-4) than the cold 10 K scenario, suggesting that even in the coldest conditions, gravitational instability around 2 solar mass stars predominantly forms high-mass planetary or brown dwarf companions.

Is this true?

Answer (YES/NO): NO